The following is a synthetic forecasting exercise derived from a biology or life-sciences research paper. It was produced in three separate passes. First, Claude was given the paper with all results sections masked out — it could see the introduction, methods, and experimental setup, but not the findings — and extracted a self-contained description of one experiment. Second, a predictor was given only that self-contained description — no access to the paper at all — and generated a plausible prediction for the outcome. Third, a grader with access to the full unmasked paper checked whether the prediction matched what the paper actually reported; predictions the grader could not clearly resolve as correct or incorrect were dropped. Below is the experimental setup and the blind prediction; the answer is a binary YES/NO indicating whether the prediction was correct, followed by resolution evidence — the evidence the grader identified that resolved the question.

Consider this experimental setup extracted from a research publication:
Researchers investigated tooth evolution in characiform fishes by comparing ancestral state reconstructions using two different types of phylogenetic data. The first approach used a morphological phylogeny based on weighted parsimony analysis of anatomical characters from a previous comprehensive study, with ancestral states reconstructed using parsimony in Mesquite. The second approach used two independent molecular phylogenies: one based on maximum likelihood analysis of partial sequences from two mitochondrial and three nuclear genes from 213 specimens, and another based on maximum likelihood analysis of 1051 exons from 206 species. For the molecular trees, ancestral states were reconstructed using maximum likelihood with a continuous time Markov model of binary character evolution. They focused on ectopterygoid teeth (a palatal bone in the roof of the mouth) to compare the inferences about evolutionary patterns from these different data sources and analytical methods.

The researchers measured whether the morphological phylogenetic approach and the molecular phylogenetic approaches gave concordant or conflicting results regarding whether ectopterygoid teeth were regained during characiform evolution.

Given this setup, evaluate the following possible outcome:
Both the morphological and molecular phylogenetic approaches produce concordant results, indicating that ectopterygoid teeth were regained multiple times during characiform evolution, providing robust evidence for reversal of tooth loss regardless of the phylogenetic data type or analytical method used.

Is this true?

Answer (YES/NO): YES